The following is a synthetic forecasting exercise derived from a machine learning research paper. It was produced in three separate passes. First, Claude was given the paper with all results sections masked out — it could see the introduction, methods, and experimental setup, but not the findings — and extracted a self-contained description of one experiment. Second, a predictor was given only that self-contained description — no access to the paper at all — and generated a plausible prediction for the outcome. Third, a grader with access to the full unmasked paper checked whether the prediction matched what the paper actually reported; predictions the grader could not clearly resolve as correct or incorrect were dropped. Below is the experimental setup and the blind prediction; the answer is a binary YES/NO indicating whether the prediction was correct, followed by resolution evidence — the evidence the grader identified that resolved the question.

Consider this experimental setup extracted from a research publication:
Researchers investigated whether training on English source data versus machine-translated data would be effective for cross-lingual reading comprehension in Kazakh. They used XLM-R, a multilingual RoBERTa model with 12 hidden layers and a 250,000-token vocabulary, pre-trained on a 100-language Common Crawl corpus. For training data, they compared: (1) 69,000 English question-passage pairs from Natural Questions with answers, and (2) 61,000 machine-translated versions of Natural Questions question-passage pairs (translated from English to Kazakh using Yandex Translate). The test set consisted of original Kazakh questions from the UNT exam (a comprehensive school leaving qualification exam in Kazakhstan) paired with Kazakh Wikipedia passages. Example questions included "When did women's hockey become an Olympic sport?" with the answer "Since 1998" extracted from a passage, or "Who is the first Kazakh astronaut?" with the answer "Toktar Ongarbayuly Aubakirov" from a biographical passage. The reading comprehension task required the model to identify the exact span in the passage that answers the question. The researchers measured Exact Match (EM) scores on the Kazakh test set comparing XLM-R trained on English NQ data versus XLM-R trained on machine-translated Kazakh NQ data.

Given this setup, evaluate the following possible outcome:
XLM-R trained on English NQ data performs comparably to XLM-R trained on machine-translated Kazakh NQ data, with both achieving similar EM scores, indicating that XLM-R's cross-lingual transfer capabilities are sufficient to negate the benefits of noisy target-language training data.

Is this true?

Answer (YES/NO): YES